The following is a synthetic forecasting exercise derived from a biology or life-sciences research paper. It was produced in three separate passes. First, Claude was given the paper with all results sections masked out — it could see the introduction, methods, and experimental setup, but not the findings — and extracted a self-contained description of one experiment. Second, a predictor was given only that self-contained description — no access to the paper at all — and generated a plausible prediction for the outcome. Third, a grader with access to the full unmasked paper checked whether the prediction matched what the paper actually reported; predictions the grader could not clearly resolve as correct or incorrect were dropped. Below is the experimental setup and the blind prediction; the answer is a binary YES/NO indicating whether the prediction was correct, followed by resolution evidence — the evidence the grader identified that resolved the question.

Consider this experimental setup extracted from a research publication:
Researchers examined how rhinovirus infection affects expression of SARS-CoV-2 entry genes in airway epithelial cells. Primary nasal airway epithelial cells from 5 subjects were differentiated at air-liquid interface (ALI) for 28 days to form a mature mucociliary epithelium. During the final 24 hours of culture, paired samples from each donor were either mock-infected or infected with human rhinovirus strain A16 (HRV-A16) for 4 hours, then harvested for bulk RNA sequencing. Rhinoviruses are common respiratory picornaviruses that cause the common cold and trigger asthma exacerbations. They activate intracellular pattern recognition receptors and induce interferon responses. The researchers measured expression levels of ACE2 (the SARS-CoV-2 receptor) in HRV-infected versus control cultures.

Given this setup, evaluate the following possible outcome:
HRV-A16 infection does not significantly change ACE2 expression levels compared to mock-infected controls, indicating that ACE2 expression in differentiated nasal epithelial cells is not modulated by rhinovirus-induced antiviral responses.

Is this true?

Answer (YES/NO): NO